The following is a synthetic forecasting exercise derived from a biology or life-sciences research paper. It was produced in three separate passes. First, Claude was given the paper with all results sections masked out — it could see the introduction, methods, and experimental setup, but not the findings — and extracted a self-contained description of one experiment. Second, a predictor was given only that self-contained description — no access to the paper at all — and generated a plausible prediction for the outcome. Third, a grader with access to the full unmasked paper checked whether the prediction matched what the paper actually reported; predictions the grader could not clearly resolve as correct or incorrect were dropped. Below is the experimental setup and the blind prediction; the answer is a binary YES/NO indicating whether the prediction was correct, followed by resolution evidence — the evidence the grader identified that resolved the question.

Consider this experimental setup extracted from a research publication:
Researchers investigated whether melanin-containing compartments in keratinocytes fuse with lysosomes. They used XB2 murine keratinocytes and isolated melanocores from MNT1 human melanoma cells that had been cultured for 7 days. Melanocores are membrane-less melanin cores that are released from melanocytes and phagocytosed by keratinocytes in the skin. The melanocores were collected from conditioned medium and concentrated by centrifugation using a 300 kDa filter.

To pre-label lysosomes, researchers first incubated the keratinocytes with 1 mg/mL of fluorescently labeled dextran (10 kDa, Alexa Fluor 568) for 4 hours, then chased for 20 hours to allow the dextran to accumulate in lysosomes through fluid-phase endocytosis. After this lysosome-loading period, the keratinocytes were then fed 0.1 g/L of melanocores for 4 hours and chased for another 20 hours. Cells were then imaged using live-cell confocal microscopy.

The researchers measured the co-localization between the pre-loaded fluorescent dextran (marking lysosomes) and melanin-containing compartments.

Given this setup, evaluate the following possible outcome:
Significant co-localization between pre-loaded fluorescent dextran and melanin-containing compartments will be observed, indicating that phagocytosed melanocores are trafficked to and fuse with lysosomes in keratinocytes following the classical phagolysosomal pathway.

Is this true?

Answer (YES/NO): YES